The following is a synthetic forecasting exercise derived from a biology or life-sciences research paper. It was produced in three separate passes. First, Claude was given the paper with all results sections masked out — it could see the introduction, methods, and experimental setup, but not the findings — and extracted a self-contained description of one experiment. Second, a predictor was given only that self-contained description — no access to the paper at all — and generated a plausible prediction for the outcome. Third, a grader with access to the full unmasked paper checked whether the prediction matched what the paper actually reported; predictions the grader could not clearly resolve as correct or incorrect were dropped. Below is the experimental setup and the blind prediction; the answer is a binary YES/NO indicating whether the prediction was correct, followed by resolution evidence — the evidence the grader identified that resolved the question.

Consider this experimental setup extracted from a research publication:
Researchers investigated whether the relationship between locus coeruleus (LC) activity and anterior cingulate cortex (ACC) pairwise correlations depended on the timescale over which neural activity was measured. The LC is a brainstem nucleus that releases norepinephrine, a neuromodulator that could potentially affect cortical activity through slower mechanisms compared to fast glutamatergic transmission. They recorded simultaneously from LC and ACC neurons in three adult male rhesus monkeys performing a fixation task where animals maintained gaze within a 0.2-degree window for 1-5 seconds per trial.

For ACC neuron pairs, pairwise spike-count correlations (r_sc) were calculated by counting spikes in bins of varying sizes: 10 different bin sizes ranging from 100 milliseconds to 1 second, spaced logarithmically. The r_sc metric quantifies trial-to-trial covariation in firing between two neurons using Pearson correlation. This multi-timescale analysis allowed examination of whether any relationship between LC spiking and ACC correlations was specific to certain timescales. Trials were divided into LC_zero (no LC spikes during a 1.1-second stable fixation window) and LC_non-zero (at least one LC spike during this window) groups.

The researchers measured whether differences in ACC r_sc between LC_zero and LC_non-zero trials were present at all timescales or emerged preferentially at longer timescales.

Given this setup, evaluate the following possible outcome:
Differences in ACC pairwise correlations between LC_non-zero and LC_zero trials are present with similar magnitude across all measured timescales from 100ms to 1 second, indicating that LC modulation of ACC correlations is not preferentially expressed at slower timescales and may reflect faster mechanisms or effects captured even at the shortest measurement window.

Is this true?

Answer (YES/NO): NO